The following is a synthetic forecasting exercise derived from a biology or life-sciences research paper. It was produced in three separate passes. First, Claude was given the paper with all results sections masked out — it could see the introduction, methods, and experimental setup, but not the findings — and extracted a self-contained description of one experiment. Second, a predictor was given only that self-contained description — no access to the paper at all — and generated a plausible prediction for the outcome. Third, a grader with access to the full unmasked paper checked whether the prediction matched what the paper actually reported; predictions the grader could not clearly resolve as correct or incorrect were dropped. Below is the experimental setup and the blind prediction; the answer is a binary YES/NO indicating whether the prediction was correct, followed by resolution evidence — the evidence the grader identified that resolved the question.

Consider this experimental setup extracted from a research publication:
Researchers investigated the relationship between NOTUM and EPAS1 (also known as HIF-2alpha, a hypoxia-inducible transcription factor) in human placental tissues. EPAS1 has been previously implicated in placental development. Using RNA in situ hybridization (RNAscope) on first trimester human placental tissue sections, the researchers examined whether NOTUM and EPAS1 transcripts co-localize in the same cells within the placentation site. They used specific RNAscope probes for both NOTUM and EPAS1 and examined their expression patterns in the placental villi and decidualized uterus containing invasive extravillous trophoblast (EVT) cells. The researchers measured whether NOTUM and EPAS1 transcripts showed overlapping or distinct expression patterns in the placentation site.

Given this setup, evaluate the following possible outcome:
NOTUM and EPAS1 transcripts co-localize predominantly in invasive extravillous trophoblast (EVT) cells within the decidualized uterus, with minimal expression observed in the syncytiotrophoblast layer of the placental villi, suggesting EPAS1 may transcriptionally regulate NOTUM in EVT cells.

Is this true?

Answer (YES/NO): NO